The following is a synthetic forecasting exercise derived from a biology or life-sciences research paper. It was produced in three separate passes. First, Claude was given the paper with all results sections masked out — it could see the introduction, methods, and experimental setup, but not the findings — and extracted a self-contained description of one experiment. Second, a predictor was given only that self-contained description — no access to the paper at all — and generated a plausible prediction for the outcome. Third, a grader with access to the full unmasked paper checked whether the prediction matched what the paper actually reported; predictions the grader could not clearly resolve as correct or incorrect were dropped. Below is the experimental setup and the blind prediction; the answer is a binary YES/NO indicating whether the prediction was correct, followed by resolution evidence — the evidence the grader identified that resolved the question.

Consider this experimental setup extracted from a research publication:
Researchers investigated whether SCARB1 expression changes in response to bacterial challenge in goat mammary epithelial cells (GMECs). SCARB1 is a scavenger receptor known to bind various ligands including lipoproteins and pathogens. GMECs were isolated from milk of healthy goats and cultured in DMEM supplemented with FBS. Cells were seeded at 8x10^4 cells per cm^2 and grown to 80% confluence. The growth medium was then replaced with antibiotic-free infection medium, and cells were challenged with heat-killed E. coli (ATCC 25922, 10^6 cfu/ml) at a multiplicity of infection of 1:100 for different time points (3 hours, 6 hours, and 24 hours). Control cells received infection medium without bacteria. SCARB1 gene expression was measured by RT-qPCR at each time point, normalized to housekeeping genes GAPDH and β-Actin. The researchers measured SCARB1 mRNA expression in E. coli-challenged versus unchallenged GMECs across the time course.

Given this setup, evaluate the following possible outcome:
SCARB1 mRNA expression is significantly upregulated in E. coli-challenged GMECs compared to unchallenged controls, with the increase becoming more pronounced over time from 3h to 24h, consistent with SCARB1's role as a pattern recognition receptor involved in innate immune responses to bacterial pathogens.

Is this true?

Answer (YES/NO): NO